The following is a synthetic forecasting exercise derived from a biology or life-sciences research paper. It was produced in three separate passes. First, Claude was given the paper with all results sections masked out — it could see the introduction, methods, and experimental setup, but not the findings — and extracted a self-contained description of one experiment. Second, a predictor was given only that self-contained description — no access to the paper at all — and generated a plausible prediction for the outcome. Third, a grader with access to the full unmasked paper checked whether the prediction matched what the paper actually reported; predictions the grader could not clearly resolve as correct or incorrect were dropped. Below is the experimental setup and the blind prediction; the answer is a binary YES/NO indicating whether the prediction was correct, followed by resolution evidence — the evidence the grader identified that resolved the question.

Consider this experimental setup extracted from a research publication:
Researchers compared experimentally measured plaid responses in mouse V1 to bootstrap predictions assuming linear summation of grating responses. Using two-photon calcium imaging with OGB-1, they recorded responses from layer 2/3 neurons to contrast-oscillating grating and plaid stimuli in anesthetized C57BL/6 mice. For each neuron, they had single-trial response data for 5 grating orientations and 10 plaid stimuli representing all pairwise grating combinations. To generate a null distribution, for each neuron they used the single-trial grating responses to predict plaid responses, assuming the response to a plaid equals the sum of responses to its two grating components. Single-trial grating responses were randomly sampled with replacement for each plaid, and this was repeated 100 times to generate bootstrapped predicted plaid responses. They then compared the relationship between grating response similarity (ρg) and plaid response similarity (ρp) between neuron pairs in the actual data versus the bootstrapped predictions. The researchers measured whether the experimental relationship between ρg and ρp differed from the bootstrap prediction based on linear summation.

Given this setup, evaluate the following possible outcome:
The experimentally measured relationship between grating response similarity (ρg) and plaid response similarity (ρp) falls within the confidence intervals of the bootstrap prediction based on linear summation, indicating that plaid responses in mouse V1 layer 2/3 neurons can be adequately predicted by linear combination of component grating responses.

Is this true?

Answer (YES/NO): NO